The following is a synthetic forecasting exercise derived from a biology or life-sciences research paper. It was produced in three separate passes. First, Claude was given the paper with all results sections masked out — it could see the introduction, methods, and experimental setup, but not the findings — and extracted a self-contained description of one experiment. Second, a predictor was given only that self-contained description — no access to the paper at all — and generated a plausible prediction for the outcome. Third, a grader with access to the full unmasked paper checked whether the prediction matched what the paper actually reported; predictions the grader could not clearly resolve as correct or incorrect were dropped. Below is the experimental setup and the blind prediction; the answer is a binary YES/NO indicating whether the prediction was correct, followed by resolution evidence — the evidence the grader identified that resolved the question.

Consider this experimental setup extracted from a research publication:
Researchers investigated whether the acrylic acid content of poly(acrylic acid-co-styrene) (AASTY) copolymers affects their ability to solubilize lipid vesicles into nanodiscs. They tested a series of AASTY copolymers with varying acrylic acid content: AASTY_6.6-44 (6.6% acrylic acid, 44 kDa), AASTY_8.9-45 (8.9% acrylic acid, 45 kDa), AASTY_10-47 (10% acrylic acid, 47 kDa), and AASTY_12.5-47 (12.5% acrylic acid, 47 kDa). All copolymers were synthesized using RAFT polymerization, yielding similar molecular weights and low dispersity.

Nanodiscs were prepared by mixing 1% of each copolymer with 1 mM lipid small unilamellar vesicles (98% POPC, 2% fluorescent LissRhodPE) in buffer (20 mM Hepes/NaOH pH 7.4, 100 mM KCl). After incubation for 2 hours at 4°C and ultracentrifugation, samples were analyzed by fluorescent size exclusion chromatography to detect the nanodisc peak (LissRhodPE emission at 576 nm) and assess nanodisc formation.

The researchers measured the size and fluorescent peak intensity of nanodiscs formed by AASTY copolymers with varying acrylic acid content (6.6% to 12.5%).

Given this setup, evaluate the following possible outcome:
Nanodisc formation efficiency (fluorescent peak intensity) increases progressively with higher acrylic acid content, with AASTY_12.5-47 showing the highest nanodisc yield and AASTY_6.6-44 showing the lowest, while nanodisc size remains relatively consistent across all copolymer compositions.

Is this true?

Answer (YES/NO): NO